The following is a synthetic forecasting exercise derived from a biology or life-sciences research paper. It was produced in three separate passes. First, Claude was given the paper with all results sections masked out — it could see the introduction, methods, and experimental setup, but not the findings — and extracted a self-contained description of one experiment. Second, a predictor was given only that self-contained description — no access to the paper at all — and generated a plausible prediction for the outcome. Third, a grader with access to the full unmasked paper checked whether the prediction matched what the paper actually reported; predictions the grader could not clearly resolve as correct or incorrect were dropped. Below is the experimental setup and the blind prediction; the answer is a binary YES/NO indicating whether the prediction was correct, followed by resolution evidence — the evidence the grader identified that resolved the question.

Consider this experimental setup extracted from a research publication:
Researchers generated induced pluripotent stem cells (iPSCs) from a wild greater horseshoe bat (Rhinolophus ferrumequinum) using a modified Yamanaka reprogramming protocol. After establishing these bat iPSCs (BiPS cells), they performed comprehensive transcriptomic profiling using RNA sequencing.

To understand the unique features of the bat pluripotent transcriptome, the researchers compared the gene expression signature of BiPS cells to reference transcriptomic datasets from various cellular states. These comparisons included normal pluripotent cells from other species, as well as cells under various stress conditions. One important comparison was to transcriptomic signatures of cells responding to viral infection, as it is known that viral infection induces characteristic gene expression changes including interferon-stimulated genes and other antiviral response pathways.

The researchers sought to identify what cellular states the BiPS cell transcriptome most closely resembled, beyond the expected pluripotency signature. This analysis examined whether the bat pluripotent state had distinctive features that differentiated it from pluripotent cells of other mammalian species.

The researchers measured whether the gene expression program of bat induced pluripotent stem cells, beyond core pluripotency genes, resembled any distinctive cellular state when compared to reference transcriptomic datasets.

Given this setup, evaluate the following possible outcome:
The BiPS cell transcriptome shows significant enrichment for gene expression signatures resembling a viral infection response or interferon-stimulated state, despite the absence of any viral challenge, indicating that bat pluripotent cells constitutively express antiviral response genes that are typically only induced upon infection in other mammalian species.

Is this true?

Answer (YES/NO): YES